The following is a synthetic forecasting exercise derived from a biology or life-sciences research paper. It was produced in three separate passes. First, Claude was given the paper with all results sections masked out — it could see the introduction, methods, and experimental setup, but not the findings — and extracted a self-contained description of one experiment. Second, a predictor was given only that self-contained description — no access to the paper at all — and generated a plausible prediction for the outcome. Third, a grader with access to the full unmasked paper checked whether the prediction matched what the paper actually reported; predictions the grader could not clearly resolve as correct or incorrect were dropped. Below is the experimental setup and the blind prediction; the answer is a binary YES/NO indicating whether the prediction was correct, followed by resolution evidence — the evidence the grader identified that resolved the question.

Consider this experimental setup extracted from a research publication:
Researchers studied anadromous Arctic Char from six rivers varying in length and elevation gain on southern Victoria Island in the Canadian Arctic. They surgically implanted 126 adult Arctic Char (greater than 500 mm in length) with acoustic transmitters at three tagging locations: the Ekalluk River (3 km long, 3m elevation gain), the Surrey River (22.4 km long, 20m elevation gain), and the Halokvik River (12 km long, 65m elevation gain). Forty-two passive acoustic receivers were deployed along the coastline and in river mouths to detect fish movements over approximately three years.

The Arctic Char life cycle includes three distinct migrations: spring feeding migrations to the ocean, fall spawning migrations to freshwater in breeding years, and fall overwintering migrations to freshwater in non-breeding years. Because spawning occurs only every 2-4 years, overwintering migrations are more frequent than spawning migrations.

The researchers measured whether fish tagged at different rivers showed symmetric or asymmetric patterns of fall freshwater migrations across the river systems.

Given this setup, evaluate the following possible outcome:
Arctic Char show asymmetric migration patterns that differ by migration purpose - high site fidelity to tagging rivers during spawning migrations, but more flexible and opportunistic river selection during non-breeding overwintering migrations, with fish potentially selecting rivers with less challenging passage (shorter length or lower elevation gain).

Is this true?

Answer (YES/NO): YES